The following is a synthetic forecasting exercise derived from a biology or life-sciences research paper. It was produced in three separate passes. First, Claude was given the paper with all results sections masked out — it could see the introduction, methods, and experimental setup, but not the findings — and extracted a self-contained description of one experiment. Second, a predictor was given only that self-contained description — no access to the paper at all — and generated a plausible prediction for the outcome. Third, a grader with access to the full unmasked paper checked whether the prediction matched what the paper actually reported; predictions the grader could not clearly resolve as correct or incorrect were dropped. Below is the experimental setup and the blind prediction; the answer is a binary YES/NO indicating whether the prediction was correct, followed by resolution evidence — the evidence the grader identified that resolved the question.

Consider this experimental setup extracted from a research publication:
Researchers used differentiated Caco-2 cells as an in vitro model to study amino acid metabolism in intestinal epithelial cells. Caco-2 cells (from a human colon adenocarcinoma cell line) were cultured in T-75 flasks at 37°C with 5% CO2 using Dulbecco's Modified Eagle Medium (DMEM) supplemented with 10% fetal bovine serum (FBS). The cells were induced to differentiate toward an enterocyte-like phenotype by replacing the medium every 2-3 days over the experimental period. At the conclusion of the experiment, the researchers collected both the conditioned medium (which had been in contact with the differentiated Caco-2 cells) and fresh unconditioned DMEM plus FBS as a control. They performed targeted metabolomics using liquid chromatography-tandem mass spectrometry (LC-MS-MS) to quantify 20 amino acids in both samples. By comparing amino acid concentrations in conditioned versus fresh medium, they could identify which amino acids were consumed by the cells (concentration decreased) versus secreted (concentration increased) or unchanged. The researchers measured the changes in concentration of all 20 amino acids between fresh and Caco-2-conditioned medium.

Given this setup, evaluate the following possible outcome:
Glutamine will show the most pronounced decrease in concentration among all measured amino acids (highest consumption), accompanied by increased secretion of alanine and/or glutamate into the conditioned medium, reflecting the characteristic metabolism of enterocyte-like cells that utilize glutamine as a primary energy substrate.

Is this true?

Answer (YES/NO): NO